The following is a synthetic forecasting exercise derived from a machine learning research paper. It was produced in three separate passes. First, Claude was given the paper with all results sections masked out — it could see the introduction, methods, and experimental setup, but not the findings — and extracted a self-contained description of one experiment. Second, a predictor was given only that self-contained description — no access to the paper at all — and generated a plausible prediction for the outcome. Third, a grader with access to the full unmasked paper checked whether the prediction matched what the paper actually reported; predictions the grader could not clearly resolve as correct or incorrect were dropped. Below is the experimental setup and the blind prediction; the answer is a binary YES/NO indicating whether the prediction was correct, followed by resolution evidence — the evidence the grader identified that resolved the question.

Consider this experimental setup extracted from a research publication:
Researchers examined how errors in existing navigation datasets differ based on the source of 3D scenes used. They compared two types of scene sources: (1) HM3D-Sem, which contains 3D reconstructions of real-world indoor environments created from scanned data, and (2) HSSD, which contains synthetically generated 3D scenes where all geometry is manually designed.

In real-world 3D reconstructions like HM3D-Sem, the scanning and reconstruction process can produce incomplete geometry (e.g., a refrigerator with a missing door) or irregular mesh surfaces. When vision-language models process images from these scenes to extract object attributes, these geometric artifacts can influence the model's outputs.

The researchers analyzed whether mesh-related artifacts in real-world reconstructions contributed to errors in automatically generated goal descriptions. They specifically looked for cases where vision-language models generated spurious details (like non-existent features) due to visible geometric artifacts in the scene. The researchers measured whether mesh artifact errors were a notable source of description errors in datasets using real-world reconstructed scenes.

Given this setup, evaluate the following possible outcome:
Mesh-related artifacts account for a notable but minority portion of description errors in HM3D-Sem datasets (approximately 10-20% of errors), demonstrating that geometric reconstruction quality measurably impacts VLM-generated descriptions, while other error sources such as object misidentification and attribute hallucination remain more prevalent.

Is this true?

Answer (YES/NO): YES